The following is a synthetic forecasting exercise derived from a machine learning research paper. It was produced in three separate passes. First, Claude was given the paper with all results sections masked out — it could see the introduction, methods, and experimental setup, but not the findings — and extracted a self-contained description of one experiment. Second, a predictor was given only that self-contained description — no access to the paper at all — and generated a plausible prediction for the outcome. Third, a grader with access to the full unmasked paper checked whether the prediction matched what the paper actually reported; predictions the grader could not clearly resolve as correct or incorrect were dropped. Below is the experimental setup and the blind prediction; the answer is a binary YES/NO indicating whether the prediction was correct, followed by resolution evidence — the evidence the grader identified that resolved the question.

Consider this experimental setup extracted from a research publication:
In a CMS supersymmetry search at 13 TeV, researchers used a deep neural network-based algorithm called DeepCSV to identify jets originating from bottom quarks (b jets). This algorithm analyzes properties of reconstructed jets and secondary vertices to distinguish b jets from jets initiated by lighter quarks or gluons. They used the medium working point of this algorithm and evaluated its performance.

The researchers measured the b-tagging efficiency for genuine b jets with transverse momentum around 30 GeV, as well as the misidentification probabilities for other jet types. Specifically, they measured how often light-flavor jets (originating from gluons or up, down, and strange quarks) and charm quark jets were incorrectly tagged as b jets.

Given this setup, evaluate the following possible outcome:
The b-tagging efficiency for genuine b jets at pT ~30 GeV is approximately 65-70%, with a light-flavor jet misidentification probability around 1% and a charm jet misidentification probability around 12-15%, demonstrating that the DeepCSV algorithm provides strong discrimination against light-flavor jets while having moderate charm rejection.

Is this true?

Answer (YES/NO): NO